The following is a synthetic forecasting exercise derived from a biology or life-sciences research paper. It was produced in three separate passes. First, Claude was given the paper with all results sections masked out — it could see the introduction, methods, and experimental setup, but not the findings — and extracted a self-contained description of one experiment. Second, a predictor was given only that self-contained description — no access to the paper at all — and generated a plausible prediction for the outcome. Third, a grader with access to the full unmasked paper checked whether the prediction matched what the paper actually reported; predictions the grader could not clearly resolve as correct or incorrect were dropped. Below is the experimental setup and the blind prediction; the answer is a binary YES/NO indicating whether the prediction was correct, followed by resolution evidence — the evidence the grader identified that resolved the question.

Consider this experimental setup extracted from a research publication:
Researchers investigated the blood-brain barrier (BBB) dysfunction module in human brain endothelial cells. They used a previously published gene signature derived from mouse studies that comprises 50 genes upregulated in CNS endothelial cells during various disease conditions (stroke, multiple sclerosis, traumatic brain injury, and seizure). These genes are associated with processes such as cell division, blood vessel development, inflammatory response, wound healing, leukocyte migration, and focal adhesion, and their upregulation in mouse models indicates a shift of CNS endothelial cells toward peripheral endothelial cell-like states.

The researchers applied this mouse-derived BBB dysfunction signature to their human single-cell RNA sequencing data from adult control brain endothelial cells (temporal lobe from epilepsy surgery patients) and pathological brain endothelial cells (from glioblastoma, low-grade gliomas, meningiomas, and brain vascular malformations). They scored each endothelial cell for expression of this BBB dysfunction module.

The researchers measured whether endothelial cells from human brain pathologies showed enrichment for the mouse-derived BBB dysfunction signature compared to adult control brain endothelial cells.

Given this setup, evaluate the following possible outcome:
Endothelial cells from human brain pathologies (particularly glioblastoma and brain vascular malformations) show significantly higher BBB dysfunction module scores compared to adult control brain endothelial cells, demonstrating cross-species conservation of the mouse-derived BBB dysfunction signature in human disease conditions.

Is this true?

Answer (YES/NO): YES